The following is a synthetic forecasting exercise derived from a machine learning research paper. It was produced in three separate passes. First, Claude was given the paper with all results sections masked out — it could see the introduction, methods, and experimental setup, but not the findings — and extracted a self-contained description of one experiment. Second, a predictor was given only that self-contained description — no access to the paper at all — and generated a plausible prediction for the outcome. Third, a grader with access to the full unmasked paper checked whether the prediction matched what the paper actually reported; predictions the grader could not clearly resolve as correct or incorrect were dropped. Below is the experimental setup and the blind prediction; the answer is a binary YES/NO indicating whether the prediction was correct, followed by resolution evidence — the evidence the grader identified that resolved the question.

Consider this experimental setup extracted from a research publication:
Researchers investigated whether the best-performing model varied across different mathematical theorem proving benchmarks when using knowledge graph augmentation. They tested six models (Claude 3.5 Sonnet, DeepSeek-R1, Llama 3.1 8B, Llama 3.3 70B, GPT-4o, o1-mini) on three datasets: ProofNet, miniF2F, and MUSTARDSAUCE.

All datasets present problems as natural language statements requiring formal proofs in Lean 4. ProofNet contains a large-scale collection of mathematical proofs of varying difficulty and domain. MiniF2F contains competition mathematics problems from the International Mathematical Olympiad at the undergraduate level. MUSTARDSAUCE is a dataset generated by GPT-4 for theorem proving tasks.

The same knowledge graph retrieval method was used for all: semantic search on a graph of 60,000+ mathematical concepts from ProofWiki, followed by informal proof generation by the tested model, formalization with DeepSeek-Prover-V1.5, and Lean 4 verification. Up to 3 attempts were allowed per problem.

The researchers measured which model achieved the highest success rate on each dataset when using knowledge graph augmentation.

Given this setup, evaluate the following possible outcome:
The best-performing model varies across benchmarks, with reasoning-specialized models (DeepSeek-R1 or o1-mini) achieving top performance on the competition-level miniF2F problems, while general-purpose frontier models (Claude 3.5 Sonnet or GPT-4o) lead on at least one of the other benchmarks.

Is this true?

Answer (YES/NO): NO